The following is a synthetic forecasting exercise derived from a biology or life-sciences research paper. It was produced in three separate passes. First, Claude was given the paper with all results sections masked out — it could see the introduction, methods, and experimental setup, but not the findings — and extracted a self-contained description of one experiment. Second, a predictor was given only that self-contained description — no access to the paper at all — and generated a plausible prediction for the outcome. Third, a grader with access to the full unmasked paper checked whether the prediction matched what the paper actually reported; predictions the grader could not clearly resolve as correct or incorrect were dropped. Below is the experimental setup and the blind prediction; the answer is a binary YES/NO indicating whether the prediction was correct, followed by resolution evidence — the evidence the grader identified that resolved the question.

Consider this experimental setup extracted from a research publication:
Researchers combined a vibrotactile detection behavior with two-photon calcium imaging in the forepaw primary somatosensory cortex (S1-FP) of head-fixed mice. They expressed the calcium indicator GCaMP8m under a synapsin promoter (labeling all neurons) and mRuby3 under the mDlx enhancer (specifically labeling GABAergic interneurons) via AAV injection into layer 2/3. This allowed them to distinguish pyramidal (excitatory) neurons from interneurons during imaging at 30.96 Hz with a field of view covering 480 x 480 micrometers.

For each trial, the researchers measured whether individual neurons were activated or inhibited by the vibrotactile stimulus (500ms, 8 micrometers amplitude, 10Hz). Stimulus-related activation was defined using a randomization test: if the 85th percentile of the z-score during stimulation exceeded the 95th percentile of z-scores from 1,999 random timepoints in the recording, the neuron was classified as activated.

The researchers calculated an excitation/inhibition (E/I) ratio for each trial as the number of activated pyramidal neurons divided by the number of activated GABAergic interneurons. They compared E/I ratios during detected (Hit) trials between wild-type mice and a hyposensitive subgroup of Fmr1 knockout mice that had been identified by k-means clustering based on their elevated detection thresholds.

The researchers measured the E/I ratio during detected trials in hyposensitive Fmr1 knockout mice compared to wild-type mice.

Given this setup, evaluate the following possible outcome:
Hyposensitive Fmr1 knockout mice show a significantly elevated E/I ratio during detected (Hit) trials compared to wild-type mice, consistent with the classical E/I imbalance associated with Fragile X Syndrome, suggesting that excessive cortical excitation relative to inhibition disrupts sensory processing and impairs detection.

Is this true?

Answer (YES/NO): NO